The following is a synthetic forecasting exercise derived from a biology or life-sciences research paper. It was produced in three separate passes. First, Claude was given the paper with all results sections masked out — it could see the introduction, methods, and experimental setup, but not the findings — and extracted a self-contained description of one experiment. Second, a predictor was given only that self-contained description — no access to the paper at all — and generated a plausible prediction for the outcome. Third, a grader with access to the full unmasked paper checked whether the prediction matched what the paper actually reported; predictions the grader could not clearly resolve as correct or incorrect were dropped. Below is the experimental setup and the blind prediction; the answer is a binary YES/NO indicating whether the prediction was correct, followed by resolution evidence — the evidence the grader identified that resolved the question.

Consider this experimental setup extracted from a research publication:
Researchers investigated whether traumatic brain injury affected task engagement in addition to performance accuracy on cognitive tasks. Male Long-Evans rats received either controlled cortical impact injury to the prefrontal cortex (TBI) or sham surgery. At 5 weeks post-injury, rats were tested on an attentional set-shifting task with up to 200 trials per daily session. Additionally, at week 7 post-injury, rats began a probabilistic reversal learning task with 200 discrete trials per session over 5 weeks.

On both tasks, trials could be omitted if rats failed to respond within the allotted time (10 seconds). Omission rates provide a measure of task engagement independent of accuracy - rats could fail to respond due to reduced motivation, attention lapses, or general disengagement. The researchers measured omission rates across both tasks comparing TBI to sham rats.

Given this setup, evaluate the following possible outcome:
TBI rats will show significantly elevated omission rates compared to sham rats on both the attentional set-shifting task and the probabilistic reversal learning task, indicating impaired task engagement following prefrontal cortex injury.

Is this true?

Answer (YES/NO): NO